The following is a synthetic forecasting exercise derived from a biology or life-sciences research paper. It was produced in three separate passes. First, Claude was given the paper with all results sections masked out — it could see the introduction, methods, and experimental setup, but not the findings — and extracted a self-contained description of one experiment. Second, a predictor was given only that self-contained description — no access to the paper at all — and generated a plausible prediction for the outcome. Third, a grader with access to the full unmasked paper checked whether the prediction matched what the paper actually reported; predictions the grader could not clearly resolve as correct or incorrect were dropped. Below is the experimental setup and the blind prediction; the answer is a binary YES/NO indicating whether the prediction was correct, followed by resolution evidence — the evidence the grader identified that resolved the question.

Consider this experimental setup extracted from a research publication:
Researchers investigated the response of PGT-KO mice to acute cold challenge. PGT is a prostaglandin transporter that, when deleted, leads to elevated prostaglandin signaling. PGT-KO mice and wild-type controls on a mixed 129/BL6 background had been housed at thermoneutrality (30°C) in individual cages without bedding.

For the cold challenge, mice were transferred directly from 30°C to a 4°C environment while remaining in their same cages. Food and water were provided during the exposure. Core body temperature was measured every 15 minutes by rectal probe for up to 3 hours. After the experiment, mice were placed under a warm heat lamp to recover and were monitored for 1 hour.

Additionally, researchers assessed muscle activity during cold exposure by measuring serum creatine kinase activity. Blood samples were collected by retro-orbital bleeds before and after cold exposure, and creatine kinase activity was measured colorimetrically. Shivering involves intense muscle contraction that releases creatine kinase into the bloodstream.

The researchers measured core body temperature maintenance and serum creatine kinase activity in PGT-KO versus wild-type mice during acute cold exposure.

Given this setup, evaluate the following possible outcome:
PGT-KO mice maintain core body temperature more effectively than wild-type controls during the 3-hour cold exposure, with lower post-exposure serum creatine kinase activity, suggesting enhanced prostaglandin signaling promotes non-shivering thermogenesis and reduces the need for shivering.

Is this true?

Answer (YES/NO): YES